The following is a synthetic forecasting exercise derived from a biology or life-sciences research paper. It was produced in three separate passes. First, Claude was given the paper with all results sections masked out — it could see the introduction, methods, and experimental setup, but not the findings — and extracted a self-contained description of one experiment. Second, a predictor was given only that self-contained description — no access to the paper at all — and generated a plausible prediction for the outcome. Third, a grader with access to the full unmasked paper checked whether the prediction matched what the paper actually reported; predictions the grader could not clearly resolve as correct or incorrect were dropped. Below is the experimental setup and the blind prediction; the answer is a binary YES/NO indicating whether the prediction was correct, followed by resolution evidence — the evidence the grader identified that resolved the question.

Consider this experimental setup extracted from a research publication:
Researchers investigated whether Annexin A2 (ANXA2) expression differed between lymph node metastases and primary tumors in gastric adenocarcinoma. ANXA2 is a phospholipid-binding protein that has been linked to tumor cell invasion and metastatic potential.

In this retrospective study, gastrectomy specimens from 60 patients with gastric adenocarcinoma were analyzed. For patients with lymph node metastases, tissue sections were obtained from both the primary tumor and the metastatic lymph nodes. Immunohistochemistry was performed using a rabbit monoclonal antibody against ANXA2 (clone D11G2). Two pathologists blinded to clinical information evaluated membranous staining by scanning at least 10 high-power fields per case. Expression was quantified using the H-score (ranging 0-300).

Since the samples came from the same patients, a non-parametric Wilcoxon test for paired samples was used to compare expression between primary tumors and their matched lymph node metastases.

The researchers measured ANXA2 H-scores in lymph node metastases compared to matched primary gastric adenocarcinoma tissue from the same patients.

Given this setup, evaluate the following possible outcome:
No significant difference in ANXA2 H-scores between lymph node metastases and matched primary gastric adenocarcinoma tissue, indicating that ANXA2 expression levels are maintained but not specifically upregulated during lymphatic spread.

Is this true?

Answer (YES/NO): NO